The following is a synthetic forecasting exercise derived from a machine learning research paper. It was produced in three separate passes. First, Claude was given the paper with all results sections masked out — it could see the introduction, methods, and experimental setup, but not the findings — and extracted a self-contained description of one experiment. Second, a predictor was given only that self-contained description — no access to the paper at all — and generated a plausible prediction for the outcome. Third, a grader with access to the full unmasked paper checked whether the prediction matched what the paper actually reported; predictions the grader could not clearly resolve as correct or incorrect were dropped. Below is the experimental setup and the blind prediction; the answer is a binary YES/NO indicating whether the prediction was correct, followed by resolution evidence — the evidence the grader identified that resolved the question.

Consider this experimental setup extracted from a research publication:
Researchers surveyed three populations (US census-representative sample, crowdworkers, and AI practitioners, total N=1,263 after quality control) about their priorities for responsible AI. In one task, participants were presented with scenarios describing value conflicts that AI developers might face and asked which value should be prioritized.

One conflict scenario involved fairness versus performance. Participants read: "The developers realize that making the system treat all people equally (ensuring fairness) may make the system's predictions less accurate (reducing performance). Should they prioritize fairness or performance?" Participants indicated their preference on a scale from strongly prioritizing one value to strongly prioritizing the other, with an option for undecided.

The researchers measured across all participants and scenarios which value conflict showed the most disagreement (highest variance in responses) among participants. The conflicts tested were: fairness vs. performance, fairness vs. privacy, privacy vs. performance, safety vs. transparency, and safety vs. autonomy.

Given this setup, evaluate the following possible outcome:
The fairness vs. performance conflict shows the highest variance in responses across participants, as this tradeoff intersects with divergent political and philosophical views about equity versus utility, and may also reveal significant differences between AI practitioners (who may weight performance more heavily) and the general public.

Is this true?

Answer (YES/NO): YES